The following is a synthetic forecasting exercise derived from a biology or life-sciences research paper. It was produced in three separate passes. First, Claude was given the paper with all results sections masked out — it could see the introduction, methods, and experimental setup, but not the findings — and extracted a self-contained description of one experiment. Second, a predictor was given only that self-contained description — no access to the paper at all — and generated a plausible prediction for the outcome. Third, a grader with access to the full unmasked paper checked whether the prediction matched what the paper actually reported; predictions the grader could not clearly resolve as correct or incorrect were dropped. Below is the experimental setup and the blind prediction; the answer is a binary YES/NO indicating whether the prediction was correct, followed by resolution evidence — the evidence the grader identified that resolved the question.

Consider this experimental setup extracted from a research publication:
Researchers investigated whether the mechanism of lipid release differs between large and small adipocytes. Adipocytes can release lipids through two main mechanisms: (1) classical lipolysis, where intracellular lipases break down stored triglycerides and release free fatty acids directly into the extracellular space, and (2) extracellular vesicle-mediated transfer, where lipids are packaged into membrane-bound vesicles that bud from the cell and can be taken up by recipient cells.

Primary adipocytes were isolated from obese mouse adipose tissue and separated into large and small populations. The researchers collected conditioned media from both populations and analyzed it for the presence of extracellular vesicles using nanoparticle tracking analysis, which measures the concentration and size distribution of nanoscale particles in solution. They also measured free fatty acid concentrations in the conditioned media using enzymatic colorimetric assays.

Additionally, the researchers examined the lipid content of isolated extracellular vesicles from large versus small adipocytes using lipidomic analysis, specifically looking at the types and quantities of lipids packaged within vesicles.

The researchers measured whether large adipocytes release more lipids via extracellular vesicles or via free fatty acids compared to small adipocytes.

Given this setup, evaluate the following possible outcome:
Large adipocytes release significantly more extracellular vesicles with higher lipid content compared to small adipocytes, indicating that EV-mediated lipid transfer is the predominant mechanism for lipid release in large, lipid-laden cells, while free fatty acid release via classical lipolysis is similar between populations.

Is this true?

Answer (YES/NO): NO